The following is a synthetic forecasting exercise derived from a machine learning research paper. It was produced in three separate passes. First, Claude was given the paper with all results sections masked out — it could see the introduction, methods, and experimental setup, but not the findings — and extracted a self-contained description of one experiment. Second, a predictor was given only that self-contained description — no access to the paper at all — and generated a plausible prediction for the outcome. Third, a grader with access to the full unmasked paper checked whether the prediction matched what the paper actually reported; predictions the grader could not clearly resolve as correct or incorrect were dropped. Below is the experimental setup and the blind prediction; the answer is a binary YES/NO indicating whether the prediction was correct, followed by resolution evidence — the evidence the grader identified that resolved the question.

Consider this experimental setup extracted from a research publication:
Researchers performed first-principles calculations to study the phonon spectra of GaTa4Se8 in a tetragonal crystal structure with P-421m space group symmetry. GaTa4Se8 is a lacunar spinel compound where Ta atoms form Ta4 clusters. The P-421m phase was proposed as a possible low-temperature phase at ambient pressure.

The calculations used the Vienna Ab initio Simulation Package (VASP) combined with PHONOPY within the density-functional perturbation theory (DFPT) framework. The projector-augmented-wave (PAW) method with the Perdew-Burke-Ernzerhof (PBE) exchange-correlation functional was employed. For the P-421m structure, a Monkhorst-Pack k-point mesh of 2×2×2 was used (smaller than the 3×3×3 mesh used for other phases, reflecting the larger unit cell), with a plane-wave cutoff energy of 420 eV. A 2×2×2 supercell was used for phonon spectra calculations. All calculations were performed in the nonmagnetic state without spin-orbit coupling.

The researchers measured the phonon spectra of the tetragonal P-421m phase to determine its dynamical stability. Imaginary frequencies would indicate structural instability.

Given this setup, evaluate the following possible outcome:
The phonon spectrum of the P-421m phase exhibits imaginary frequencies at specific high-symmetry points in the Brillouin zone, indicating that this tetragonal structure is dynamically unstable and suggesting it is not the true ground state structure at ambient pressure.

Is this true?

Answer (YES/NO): NO